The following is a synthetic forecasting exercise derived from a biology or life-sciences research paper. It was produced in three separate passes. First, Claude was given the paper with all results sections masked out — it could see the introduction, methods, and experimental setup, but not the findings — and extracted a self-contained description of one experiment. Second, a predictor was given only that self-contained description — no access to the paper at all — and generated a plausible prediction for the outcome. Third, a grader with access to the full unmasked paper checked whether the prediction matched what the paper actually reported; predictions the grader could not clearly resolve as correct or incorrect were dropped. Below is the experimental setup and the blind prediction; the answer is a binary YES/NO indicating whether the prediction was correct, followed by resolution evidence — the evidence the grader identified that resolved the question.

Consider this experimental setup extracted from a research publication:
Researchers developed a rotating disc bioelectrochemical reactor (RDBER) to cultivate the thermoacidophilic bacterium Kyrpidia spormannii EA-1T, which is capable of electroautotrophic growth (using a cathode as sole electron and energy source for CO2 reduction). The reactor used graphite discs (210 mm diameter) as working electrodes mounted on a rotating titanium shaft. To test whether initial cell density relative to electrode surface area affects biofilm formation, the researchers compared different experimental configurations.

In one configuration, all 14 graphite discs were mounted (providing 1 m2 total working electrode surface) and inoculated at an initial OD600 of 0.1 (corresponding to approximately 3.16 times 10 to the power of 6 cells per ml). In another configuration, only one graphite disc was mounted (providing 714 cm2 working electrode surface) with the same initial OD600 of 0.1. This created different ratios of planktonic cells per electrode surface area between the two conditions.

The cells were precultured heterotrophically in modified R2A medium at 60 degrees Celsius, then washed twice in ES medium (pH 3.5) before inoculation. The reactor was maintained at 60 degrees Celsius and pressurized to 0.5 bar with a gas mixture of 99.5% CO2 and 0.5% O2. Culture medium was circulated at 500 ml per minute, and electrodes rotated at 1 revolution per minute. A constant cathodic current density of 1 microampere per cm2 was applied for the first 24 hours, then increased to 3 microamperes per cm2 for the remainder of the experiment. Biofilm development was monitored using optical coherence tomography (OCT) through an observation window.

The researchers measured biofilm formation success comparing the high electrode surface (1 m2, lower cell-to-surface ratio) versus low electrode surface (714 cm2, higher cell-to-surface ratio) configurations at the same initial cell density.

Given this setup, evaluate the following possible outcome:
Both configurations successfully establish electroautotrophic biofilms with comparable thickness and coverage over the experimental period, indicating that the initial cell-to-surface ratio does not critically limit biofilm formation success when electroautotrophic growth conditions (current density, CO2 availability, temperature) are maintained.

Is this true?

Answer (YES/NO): NO